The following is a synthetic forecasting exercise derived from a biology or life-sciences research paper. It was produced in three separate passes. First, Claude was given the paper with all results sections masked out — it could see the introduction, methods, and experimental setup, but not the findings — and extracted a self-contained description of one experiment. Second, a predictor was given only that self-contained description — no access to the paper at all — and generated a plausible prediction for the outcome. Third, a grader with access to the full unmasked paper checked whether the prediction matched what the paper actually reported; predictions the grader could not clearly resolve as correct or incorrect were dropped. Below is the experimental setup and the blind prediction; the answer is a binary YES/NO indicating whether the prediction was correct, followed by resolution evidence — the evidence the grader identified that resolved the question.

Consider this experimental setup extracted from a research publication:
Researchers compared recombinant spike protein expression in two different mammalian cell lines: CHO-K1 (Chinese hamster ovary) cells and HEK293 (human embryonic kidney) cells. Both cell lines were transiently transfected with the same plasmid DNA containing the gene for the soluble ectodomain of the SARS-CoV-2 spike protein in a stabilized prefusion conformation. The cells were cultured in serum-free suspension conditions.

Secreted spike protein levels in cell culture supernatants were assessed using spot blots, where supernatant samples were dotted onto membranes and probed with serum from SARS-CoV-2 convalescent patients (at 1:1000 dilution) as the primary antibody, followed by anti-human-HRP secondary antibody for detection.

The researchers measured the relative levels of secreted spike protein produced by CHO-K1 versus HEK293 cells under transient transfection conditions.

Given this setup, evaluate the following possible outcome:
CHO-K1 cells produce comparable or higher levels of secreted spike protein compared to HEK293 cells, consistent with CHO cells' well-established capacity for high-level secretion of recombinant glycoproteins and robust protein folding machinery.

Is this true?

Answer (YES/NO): NO